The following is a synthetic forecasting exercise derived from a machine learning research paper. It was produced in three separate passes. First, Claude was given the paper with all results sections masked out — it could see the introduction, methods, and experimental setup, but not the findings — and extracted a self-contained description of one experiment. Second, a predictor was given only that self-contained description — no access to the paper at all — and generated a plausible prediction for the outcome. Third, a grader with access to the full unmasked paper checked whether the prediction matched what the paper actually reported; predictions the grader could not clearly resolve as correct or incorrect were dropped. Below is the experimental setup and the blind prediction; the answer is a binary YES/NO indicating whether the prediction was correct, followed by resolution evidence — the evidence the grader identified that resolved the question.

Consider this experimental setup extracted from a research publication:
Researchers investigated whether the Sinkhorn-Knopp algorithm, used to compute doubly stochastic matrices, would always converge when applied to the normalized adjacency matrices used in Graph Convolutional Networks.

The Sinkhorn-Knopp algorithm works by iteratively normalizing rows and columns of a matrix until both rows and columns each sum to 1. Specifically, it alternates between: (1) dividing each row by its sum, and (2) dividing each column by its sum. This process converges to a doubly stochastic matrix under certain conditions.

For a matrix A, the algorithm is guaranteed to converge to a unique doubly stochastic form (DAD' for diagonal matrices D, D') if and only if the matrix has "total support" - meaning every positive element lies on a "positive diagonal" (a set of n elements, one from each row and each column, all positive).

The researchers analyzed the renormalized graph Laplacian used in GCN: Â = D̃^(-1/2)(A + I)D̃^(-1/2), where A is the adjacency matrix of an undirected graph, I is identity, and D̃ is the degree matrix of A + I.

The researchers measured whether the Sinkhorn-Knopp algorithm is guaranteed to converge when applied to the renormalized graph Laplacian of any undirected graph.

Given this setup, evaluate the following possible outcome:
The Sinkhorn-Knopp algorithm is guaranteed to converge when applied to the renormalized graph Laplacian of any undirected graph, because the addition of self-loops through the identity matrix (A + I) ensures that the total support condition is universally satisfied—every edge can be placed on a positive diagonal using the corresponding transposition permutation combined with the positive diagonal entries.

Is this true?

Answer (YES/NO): YES